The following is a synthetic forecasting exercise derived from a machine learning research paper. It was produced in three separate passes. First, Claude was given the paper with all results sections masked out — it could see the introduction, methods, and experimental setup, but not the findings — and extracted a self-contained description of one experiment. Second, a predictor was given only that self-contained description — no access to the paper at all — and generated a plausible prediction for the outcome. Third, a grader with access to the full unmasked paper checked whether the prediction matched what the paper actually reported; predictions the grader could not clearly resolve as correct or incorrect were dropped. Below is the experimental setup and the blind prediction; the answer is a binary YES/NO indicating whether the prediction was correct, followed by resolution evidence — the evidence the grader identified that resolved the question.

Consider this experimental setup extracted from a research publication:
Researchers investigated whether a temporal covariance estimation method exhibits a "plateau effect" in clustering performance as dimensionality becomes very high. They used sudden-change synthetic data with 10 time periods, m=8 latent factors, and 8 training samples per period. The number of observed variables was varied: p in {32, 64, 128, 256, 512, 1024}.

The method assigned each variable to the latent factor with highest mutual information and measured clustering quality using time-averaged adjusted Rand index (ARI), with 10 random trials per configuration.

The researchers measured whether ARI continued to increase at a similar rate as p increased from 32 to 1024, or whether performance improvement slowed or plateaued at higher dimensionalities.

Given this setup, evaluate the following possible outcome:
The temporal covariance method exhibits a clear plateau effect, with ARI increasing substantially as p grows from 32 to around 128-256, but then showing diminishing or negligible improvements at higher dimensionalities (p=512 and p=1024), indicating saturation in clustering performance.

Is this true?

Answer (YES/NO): YES